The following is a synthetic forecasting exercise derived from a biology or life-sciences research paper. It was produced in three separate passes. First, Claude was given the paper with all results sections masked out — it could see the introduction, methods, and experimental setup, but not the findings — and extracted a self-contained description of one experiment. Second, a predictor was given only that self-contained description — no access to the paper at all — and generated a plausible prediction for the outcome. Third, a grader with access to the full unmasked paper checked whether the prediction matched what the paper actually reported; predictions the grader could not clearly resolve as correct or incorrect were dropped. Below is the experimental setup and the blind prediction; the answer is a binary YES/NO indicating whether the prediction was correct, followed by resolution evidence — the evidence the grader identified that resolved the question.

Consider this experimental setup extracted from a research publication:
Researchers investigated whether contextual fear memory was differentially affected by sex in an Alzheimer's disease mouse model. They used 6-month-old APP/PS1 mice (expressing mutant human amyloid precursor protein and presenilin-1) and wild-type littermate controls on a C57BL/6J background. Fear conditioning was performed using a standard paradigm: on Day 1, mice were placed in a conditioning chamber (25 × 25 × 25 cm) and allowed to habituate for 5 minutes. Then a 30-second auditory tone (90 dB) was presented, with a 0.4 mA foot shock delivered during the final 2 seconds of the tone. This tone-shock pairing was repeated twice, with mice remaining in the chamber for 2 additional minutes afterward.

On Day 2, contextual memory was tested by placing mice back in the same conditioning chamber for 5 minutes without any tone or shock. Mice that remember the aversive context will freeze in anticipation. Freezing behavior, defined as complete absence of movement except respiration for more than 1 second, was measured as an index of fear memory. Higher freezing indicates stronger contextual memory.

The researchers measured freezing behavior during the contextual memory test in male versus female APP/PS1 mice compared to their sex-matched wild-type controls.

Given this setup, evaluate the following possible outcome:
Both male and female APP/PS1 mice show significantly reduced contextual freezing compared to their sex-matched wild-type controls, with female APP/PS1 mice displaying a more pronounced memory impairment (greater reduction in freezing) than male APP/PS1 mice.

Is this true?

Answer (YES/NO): NO